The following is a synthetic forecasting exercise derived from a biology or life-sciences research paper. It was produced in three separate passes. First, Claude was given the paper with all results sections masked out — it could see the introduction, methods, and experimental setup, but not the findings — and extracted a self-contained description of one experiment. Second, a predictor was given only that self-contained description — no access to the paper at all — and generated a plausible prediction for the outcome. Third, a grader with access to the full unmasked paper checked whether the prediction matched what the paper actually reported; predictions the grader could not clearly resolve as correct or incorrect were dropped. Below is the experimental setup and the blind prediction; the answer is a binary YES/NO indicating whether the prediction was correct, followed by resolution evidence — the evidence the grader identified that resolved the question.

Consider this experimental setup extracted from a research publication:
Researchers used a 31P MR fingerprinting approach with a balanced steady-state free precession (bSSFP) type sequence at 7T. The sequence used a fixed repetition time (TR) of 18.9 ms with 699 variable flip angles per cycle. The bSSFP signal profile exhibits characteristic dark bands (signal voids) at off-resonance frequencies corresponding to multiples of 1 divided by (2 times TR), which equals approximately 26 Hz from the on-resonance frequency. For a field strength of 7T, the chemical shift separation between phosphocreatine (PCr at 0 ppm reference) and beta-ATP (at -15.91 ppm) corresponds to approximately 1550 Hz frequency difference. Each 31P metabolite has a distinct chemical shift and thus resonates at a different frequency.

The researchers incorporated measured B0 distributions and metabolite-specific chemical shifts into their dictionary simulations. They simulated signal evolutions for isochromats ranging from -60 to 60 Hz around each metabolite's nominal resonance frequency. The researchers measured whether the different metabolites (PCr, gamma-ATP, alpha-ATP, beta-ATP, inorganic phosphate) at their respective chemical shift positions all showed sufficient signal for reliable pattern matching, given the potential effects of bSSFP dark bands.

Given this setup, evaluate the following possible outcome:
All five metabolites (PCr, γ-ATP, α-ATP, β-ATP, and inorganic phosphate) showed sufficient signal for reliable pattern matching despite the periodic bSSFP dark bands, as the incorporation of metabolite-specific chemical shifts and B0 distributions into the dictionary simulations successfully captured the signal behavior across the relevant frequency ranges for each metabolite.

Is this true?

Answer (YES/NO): NO